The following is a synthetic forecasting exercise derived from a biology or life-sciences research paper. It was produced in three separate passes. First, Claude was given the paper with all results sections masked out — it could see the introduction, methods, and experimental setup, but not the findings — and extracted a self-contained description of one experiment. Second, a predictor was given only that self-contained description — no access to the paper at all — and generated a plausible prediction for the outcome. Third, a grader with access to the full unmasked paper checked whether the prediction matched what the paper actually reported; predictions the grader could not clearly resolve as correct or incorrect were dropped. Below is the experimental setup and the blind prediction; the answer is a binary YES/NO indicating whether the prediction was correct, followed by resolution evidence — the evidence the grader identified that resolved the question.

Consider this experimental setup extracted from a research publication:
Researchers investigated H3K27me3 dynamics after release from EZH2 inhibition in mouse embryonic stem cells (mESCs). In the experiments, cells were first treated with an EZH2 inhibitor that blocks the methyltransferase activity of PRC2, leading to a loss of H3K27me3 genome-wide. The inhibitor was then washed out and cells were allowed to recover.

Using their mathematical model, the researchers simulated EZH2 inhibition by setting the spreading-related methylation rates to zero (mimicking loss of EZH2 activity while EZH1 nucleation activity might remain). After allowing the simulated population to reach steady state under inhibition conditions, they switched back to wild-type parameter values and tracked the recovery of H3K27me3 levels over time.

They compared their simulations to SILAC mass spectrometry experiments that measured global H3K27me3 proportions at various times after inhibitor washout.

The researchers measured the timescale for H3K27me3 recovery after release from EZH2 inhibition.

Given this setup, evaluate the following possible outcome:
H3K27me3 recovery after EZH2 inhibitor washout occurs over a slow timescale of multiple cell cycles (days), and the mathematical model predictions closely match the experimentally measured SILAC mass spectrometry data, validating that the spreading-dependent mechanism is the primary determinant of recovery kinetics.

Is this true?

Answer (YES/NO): YES